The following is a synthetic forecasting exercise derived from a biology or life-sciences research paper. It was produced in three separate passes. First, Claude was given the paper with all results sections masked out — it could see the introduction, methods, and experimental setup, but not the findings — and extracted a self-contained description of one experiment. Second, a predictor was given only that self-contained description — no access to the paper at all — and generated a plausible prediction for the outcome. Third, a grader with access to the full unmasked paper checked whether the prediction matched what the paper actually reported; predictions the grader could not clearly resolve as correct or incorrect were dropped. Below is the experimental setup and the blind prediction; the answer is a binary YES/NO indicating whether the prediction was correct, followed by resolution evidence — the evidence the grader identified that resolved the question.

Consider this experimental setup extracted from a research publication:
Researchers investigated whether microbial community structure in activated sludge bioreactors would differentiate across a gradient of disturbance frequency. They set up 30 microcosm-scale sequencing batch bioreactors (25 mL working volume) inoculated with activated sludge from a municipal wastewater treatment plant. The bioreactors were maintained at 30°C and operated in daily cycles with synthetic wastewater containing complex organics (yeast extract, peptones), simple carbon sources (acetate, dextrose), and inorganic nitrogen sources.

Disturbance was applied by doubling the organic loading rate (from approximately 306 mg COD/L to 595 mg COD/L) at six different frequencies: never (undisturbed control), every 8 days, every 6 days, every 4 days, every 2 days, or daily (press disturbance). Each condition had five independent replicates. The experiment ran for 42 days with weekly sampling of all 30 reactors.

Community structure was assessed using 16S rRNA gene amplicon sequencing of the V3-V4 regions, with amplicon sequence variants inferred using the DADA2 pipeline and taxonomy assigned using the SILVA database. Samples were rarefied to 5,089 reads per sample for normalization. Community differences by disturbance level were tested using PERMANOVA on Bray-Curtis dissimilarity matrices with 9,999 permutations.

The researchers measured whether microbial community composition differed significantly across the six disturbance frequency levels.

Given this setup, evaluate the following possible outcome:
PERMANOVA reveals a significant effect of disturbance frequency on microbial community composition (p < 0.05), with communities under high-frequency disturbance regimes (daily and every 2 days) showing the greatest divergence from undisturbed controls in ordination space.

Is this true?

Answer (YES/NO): NO